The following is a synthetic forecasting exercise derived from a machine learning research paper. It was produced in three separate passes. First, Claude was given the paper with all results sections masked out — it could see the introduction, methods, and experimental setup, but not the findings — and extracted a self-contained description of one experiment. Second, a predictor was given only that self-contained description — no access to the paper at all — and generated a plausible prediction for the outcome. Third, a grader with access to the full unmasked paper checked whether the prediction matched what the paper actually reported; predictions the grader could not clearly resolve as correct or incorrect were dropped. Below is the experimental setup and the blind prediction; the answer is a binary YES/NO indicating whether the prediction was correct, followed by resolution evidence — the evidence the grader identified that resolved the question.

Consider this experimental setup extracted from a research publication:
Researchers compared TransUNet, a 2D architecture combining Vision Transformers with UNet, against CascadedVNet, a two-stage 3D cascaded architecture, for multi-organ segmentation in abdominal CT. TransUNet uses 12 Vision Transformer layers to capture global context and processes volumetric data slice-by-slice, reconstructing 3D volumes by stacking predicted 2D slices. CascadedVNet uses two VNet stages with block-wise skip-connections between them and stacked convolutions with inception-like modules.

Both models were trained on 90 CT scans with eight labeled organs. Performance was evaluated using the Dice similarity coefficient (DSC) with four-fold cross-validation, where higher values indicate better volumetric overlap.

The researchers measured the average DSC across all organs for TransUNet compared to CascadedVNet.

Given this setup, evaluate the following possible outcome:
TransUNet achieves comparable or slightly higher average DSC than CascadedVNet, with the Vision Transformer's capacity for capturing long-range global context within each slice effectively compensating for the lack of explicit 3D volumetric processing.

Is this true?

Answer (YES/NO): YES